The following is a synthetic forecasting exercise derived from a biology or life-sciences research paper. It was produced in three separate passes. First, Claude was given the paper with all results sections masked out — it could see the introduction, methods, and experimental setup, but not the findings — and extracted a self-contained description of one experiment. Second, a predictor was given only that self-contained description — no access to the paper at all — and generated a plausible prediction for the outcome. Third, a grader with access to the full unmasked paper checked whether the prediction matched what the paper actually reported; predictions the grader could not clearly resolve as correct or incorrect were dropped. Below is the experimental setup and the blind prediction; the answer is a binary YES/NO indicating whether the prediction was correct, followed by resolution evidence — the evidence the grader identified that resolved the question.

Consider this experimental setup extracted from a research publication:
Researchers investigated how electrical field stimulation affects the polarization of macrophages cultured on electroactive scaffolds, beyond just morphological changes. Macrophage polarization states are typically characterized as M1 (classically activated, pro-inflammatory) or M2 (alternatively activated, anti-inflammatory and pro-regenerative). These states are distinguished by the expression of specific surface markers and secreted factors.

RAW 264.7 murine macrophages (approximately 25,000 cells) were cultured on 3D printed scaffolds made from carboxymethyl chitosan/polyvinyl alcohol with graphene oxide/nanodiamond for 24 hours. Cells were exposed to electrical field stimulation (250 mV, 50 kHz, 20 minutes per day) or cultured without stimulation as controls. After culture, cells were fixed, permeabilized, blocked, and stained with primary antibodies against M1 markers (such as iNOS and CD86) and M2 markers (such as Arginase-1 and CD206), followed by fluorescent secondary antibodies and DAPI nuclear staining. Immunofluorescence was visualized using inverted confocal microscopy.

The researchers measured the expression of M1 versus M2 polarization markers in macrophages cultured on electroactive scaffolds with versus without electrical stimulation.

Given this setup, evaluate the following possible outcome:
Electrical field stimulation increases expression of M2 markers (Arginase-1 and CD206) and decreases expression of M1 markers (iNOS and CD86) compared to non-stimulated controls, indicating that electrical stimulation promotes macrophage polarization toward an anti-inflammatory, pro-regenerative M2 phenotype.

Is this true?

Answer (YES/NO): NO